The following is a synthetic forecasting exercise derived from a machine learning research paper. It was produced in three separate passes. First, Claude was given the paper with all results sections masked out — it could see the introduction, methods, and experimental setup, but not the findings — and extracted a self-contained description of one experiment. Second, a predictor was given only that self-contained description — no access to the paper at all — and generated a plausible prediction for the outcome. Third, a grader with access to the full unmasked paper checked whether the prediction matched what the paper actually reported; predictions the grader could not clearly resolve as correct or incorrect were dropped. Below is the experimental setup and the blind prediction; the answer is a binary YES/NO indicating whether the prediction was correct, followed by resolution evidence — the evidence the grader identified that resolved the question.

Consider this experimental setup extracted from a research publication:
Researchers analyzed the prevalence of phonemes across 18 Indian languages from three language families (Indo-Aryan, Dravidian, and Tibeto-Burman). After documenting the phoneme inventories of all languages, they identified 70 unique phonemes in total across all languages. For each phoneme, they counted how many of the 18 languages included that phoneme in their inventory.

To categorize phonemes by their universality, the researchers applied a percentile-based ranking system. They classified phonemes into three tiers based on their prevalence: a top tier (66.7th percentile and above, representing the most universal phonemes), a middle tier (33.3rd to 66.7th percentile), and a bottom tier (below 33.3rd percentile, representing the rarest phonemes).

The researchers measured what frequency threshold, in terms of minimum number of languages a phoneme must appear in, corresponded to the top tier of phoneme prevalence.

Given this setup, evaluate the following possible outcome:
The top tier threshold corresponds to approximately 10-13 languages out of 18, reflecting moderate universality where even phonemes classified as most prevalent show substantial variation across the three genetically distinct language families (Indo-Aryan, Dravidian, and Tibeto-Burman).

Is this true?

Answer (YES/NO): NO